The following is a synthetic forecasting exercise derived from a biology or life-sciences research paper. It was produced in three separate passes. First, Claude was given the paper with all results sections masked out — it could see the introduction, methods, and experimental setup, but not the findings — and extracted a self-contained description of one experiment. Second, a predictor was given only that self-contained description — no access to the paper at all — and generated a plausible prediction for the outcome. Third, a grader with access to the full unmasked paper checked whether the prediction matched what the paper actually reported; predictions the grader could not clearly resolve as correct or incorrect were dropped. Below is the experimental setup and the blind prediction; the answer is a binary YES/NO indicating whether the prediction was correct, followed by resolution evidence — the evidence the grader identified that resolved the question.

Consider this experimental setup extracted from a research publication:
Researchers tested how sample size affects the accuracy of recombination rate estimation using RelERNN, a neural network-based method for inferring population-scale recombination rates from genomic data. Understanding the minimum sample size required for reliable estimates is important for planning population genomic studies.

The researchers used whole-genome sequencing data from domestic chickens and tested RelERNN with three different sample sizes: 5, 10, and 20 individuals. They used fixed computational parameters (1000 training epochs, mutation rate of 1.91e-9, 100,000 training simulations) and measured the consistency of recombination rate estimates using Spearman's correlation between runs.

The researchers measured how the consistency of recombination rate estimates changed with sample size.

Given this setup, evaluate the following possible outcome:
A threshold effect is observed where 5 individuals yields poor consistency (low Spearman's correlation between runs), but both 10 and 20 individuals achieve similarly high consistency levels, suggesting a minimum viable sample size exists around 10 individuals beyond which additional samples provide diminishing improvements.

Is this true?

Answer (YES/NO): YES